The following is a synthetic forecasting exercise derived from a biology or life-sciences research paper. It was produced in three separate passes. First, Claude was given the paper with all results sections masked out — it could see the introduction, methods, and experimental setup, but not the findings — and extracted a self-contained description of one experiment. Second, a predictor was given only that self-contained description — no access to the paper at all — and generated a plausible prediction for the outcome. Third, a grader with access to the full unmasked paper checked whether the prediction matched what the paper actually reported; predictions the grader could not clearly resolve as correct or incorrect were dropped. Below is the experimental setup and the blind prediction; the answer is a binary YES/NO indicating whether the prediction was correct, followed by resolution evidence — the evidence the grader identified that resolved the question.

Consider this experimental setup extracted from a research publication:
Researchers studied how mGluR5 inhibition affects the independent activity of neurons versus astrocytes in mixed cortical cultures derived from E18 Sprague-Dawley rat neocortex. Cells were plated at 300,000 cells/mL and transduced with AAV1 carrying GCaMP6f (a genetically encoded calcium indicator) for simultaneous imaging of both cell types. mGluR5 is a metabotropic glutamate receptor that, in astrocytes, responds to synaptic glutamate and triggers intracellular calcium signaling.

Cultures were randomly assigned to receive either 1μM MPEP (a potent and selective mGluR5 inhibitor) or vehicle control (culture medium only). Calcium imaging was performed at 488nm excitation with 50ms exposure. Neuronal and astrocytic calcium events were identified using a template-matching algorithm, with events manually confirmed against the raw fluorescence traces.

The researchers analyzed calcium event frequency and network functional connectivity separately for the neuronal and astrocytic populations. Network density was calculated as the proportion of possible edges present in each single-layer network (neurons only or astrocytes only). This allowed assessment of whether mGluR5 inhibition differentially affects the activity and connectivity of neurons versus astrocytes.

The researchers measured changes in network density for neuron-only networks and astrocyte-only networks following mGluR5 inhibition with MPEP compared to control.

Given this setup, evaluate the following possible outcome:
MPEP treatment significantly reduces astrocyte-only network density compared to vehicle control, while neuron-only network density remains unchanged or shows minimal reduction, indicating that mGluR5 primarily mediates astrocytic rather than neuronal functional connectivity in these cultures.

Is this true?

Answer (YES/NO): NO